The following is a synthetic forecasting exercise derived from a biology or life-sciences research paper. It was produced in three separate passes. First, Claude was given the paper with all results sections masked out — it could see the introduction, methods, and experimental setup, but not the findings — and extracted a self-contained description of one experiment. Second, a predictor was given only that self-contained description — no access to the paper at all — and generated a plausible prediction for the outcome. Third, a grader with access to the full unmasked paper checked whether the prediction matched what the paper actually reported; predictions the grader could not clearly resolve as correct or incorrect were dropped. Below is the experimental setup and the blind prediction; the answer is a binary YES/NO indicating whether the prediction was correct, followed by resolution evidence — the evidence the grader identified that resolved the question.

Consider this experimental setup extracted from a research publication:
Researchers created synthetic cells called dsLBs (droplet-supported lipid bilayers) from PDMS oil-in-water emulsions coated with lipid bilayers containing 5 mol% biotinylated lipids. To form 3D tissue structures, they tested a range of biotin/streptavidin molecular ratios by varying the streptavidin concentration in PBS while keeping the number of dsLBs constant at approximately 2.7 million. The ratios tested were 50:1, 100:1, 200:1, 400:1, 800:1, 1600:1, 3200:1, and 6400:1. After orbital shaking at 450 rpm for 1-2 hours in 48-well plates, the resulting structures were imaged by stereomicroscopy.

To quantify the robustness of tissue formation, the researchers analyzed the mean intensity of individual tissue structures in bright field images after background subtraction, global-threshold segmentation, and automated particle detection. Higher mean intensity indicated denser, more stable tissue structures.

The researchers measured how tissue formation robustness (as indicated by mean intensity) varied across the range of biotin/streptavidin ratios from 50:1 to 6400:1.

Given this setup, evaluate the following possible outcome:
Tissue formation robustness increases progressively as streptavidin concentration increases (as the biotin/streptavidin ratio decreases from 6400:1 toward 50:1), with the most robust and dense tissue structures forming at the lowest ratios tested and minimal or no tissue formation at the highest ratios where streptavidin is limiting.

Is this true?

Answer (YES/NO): NO